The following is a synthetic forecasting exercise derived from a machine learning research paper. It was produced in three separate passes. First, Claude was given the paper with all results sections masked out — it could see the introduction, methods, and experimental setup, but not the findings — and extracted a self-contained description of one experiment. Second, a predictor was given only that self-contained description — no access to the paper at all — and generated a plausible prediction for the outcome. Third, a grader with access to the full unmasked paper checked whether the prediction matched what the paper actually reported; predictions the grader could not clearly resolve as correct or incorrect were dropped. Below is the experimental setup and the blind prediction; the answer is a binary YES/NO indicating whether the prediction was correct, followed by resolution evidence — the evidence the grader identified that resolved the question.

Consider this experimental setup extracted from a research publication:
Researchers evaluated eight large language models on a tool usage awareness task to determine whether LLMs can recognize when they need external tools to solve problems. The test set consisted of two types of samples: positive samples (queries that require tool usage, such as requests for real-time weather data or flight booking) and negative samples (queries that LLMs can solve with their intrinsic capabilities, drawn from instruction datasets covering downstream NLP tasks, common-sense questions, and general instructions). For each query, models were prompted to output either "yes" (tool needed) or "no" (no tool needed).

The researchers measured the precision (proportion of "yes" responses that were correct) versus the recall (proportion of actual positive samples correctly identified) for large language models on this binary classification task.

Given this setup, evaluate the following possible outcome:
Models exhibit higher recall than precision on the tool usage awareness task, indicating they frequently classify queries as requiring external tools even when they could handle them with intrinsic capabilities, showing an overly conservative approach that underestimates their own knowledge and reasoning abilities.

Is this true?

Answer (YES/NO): NO